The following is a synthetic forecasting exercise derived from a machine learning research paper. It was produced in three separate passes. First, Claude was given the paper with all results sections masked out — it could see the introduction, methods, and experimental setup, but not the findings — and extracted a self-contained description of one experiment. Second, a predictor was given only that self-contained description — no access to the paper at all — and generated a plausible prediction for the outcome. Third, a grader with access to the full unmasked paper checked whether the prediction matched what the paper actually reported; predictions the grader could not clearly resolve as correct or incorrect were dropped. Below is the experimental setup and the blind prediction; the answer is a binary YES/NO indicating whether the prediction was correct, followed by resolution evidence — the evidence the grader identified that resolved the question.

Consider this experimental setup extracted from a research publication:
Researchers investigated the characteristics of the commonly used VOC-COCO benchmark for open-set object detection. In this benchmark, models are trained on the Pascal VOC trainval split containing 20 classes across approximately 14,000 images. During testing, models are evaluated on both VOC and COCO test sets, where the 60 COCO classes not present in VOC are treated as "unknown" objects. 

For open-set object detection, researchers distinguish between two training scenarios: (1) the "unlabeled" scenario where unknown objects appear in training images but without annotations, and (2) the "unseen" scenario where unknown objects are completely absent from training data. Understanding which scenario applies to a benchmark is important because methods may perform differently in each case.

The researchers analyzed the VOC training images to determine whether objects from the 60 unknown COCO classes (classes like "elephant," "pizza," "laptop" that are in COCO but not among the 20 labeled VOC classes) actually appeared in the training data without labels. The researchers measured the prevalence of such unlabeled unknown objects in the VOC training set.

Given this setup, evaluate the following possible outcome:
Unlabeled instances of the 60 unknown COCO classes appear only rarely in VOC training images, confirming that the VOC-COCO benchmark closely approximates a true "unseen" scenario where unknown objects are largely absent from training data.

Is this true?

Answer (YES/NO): NO